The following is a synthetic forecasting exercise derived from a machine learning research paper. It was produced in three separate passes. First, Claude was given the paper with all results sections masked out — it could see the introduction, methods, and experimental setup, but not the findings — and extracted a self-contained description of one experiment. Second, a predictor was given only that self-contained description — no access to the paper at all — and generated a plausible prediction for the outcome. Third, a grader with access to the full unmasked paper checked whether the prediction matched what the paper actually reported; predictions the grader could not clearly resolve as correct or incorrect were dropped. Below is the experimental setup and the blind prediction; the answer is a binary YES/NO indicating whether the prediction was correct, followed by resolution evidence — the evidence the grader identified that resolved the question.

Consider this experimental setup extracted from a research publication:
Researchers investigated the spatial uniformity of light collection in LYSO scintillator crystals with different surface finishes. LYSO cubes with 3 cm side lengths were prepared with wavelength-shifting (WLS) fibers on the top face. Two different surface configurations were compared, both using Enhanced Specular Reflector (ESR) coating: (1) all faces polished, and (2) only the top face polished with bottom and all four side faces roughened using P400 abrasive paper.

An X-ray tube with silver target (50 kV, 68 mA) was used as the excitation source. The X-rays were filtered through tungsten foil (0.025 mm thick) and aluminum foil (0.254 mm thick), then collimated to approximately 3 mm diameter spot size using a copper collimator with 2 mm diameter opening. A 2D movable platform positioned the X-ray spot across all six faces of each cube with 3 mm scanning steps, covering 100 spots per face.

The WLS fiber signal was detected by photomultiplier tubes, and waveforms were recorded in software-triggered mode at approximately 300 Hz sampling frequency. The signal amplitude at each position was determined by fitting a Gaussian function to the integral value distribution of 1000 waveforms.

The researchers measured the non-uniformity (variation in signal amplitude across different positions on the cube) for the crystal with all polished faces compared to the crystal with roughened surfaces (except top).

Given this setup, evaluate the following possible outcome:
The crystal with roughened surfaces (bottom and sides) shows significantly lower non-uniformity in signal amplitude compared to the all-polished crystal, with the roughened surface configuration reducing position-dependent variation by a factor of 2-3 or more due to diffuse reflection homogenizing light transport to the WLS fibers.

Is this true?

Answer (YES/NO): NO